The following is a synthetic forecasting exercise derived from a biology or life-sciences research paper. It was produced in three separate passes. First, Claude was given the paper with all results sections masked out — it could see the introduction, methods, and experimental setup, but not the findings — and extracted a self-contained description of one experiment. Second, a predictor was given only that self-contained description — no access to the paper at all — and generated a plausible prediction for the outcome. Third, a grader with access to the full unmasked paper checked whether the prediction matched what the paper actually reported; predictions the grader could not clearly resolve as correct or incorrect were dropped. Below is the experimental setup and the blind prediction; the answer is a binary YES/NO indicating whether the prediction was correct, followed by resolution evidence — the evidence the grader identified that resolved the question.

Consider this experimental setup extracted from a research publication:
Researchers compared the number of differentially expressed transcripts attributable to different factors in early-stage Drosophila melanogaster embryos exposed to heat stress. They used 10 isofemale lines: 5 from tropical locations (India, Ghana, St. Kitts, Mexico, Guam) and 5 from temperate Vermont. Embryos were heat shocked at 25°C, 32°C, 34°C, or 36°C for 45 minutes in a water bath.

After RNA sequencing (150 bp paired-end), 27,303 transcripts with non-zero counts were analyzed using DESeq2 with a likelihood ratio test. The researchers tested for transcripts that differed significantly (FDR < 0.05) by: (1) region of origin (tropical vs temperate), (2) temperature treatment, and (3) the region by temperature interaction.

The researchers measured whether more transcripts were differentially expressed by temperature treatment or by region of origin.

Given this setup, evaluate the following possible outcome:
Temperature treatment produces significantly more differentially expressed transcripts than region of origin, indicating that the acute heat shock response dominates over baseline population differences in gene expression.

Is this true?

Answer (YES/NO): YES